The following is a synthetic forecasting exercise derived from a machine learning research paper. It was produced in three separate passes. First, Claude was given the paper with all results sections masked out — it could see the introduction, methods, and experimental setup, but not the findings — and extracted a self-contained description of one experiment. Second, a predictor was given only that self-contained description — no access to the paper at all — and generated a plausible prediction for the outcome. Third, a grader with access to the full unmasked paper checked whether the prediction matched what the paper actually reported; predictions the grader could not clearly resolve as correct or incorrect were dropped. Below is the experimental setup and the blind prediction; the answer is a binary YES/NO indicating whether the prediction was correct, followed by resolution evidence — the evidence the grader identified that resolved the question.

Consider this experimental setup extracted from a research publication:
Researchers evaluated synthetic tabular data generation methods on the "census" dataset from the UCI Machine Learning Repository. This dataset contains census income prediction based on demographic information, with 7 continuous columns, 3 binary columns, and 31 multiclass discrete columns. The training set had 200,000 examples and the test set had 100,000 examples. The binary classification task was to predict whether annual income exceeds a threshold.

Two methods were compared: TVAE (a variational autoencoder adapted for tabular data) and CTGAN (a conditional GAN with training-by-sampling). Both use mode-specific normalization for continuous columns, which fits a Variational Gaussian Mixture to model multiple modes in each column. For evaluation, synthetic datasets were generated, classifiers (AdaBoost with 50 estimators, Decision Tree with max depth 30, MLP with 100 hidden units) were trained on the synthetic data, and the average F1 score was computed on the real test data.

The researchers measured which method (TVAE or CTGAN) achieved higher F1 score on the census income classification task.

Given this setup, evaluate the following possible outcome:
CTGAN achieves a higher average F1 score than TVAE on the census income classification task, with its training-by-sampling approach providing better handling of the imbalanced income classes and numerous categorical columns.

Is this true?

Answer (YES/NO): YES